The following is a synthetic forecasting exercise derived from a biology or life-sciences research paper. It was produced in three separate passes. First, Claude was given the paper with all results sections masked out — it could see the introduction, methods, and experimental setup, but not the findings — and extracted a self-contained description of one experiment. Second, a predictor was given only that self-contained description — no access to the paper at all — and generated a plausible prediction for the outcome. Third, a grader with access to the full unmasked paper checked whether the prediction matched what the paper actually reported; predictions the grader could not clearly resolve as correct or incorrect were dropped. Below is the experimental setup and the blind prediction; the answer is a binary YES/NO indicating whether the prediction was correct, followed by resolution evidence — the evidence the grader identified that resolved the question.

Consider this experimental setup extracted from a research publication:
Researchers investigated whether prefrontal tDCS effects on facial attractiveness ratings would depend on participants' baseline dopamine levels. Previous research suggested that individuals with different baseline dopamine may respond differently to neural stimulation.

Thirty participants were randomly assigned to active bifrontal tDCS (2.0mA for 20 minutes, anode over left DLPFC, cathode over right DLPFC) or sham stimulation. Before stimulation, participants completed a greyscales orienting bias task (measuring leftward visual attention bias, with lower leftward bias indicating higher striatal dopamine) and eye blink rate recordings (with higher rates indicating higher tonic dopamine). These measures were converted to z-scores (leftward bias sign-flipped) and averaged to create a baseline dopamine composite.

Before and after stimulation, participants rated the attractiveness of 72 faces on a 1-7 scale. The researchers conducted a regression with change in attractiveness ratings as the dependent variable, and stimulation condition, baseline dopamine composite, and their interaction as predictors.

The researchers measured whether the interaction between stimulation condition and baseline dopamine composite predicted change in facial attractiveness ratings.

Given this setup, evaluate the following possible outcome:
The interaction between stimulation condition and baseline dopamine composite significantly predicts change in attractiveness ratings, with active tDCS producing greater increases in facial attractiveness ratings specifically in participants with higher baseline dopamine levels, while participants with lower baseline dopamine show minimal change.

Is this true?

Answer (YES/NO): NO